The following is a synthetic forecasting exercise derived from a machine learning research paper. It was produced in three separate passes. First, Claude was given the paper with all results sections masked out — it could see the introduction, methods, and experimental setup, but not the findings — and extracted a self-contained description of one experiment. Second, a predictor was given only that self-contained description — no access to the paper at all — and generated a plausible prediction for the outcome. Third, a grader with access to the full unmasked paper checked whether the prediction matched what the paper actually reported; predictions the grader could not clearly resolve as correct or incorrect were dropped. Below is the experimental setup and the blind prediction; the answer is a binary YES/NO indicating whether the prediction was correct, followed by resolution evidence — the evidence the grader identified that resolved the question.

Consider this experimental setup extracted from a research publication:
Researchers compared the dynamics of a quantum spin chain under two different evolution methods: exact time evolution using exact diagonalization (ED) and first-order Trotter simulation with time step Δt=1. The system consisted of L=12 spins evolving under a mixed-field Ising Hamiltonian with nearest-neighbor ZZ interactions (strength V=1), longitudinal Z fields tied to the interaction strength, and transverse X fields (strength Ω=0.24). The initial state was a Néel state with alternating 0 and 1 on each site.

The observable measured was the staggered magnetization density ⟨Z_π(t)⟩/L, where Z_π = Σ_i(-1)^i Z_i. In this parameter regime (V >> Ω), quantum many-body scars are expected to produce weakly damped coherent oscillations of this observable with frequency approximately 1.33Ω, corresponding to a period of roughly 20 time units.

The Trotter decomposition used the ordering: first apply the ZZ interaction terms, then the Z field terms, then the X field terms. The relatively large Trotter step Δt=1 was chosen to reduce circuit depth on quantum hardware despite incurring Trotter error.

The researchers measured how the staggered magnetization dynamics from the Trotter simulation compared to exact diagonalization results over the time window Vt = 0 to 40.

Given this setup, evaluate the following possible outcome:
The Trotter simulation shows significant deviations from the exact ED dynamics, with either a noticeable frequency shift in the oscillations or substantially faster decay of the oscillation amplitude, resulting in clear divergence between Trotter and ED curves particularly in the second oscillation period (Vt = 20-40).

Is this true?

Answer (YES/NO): NO